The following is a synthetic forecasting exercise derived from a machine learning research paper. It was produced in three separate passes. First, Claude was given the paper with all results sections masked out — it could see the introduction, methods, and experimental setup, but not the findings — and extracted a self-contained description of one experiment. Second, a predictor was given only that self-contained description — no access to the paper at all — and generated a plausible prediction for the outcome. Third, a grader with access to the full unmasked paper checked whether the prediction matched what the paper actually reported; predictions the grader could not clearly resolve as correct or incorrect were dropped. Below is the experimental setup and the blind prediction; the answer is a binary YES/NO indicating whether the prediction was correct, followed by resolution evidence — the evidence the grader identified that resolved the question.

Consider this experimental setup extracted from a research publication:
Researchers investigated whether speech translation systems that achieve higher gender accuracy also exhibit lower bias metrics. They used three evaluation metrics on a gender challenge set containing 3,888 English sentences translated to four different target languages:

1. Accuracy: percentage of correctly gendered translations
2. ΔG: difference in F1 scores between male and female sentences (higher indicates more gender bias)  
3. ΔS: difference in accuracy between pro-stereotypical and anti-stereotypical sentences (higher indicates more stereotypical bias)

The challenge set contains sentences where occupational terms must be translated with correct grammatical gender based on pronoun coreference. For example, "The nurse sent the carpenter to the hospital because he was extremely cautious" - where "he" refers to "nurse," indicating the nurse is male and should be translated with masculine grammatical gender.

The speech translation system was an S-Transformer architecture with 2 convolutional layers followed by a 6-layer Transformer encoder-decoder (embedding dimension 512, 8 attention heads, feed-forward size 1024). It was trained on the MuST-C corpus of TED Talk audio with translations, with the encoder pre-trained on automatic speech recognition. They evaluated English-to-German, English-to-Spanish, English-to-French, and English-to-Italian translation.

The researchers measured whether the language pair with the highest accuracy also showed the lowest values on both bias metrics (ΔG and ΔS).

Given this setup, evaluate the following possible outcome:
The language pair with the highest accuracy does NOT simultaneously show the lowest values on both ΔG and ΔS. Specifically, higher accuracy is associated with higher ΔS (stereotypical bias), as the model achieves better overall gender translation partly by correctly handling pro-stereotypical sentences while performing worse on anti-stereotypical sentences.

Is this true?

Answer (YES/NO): NO